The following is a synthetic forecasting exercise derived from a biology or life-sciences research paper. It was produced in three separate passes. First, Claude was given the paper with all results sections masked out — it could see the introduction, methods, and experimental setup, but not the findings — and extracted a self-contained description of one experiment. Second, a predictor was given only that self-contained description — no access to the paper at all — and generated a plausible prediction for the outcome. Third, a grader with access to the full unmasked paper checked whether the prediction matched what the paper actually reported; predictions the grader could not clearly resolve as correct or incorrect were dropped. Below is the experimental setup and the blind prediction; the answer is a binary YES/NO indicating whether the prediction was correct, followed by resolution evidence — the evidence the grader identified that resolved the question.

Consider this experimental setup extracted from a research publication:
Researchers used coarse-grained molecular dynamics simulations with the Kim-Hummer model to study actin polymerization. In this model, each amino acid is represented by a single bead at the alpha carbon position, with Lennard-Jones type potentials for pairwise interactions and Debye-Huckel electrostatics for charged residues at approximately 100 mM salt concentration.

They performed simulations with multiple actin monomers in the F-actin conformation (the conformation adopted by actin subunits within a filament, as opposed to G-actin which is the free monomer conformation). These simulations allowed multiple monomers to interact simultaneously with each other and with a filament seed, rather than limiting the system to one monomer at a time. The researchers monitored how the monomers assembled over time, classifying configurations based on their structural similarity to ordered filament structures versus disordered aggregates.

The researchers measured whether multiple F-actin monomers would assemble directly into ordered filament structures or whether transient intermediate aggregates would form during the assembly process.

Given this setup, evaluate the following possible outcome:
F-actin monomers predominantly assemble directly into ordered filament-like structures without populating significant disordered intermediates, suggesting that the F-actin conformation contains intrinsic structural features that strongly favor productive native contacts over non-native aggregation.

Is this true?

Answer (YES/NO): NO